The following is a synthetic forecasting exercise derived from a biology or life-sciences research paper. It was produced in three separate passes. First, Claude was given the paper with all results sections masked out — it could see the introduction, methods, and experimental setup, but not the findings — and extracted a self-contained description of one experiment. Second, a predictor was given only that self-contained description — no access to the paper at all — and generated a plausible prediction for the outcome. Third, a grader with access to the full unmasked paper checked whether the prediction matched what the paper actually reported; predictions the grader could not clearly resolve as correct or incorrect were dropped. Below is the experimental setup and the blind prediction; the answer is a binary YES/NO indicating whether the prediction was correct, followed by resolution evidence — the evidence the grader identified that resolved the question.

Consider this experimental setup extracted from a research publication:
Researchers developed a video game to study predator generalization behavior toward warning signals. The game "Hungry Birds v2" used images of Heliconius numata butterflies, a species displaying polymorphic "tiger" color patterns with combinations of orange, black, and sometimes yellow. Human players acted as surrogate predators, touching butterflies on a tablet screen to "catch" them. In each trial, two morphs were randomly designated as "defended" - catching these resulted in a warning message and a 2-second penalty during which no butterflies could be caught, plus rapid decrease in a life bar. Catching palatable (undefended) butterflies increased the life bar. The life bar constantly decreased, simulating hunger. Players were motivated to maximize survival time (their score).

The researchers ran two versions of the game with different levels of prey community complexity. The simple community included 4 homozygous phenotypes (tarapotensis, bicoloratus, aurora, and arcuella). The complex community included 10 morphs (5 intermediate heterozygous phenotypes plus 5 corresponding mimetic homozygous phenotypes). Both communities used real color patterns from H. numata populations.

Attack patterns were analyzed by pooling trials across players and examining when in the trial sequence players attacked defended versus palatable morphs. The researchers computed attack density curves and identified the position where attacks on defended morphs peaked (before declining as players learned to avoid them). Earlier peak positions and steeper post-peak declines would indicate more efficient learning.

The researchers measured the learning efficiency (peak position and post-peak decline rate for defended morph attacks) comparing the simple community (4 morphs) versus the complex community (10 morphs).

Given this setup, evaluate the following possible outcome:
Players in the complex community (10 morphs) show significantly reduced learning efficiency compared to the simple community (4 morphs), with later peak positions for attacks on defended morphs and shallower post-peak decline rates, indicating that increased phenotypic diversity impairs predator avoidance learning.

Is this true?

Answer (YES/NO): NO